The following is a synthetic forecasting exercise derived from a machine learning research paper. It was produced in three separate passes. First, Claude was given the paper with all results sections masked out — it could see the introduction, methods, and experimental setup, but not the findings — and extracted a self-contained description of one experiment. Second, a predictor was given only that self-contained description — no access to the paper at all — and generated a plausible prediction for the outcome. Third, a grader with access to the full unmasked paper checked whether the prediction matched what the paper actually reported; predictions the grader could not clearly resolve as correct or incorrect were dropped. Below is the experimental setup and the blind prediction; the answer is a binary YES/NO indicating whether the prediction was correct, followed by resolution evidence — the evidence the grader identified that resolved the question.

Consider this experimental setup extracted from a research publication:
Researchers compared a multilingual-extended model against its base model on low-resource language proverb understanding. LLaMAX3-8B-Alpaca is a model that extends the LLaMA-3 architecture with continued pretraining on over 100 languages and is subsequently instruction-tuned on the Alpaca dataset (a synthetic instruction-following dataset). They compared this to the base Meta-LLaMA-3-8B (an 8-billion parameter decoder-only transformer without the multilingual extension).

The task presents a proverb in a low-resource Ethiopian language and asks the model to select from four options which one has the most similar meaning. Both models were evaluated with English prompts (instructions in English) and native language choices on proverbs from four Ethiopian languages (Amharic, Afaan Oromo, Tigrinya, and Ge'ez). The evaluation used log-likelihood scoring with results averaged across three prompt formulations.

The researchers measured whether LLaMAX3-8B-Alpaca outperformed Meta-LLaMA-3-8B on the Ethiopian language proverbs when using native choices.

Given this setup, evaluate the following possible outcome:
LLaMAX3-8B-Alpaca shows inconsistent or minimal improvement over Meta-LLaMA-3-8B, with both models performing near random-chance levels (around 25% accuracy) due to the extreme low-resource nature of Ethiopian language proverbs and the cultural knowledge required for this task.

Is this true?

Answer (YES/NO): NO